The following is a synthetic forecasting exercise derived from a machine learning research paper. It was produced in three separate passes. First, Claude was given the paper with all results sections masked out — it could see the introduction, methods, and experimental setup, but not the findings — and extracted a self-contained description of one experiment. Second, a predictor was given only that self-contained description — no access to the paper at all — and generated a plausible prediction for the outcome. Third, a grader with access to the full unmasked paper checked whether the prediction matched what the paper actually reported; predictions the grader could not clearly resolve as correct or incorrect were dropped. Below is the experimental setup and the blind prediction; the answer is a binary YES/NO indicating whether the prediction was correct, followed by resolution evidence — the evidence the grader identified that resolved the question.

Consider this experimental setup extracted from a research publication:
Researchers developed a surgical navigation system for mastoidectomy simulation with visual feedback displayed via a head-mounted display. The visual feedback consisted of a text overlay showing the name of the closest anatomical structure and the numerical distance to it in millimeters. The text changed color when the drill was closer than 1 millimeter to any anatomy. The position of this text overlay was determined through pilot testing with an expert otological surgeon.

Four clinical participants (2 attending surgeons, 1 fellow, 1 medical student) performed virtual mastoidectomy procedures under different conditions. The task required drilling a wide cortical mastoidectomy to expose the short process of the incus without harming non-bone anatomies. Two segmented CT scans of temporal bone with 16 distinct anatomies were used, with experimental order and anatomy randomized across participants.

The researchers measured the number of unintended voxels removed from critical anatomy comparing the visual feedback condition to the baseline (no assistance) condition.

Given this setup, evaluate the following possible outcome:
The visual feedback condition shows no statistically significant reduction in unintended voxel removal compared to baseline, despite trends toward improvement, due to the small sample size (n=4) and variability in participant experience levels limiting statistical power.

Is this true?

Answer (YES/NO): NO